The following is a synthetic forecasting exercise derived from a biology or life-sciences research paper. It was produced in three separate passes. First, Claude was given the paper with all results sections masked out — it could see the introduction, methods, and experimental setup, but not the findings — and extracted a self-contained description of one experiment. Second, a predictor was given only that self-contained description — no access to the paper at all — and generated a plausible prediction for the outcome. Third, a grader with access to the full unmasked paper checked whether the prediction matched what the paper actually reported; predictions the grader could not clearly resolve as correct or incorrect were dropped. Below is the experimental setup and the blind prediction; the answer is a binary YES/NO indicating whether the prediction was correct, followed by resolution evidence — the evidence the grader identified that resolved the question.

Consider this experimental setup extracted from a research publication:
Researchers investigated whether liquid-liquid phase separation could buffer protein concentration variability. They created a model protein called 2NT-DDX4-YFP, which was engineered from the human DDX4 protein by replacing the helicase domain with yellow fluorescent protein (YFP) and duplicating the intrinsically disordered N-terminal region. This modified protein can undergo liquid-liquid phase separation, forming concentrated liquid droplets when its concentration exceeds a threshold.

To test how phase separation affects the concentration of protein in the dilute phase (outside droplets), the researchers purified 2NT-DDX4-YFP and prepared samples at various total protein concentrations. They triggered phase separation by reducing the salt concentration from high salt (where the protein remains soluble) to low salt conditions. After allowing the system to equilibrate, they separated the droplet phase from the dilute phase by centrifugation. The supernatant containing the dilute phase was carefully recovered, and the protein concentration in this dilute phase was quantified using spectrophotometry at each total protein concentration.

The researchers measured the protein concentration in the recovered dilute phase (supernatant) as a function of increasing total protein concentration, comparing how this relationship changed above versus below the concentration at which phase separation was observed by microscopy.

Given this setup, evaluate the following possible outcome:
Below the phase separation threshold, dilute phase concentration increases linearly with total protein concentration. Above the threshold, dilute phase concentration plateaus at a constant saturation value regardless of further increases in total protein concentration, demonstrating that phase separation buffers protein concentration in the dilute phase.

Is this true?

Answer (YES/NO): YES